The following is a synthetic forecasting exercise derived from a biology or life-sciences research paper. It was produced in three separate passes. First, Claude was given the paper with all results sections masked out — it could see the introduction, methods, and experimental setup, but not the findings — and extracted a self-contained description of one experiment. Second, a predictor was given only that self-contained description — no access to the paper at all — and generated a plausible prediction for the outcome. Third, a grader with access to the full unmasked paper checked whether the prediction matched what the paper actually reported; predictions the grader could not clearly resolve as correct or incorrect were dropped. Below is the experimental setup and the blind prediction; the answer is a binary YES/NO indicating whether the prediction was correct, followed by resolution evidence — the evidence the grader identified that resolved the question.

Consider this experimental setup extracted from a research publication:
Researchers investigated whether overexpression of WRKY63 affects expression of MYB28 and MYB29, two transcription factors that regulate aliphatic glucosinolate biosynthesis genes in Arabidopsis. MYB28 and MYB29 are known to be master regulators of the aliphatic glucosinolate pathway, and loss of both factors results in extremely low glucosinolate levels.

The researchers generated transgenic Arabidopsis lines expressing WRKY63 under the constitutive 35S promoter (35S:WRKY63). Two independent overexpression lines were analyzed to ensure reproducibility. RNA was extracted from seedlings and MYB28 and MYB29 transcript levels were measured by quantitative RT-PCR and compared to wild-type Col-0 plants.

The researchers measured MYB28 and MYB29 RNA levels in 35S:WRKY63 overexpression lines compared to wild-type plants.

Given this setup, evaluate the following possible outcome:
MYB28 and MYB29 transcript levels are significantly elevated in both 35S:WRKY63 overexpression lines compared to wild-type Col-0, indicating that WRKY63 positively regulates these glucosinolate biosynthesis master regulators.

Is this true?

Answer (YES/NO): NO